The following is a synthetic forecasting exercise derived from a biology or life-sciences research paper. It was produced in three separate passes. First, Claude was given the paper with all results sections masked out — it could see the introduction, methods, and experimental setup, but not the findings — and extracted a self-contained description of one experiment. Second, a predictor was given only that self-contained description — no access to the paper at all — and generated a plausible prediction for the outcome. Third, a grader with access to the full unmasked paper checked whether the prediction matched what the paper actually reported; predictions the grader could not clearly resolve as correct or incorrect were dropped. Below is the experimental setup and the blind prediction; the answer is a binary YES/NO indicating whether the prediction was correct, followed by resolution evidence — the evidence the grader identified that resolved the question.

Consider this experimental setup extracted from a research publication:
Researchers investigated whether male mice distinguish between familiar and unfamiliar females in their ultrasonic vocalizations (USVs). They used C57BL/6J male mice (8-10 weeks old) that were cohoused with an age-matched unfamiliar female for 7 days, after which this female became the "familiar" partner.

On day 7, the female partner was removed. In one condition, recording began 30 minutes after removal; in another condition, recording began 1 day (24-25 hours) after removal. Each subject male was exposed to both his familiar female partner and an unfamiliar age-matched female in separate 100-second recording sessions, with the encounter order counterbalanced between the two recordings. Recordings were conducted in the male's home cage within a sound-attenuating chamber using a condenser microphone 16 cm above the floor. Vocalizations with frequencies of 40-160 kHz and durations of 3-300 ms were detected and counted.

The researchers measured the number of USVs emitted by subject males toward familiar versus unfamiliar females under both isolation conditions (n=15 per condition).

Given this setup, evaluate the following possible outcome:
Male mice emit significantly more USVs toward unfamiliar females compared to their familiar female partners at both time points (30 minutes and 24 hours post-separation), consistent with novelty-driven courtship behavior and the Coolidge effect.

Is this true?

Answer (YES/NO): NO